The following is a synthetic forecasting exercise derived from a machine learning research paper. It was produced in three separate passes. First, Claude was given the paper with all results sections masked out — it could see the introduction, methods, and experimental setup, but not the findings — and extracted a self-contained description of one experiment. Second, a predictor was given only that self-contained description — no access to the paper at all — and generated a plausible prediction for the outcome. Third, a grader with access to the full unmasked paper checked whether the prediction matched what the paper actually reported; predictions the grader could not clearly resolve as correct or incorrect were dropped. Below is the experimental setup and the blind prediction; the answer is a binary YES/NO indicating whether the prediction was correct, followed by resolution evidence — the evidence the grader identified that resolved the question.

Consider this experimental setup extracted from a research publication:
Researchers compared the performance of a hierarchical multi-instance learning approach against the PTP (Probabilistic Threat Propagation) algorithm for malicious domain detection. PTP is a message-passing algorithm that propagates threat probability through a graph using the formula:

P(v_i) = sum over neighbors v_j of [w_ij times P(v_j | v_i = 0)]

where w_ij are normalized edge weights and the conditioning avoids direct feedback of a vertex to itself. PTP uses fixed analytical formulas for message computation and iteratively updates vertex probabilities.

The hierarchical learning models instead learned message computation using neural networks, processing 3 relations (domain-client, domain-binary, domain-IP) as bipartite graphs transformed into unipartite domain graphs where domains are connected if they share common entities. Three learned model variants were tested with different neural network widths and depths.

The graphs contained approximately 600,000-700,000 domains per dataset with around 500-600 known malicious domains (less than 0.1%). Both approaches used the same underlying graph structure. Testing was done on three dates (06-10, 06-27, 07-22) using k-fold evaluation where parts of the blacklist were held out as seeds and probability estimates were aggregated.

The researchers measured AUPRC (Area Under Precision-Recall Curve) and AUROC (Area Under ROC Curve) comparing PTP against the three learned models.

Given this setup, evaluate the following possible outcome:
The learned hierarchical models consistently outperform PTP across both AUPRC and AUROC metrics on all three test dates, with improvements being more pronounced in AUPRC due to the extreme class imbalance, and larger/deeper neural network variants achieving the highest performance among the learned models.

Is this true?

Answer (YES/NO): NO